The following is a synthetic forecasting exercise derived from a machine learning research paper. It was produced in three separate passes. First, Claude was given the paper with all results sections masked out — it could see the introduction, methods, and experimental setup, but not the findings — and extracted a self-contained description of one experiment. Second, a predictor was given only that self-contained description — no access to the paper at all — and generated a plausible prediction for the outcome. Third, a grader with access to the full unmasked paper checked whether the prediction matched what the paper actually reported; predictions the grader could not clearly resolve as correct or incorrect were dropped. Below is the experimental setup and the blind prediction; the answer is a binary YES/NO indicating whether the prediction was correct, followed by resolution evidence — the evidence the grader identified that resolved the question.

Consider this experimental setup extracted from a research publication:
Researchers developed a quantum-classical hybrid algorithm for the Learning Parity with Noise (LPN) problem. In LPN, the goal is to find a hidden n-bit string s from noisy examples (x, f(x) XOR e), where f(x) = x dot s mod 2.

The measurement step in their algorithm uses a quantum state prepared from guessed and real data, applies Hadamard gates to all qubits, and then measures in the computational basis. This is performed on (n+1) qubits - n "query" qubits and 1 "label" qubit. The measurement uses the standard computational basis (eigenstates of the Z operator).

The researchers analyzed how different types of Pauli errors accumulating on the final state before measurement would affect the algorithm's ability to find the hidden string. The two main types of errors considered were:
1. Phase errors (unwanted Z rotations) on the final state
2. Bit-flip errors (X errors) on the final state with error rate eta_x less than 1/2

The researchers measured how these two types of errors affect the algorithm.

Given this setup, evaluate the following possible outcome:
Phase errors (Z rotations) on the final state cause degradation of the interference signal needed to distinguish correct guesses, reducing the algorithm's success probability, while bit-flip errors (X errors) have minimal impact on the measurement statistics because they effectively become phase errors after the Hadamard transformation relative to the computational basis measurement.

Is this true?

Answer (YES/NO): NO